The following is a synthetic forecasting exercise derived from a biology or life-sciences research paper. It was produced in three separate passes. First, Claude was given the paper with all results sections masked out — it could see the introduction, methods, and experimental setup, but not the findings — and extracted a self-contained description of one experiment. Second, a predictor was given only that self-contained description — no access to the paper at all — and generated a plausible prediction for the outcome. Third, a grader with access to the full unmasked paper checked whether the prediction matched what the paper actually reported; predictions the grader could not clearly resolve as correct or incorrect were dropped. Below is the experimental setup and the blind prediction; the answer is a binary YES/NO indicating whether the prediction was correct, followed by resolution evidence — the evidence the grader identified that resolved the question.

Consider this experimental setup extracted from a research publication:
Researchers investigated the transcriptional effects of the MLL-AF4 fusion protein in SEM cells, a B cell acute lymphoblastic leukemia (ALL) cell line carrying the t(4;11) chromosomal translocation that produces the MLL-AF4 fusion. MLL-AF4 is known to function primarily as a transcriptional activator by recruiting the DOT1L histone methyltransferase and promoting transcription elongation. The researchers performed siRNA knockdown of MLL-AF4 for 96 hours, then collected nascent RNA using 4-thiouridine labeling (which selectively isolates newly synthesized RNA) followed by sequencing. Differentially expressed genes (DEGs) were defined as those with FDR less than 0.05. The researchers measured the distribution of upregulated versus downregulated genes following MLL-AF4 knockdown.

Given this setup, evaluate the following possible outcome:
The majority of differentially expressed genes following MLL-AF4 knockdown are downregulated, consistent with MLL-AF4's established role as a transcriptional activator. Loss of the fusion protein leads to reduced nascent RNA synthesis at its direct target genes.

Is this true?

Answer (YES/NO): NO